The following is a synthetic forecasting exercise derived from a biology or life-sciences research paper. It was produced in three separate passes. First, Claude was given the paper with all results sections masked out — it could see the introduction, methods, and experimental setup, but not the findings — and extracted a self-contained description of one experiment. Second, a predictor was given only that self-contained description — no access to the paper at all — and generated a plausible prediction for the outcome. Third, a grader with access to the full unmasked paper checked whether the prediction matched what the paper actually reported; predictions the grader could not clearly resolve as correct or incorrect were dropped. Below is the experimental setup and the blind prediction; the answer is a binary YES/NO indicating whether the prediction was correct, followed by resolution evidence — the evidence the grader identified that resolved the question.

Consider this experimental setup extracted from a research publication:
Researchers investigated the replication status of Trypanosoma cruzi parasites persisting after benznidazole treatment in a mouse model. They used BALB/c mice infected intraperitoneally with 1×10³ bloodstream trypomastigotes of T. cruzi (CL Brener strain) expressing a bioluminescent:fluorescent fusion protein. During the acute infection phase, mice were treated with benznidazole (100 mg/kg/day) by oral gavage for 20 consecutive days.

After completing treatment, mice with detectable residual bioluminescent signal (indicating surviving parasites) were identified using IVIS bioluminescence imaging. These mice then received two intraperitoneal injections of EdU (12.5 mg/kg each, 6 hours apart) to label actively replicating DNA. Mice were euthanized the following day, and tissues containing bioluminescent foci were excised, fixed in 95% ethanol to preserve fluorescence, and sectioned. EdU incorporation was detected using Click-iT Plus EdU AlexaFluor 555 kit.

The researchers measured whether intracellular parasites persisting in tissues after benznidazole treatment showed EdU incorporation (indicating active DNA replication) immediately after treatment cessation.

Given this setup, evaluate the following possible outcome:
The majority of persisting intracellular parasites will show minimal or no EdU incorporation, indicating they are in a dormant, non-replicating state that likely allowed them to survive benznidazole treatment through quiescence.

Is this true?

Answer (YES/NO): YES